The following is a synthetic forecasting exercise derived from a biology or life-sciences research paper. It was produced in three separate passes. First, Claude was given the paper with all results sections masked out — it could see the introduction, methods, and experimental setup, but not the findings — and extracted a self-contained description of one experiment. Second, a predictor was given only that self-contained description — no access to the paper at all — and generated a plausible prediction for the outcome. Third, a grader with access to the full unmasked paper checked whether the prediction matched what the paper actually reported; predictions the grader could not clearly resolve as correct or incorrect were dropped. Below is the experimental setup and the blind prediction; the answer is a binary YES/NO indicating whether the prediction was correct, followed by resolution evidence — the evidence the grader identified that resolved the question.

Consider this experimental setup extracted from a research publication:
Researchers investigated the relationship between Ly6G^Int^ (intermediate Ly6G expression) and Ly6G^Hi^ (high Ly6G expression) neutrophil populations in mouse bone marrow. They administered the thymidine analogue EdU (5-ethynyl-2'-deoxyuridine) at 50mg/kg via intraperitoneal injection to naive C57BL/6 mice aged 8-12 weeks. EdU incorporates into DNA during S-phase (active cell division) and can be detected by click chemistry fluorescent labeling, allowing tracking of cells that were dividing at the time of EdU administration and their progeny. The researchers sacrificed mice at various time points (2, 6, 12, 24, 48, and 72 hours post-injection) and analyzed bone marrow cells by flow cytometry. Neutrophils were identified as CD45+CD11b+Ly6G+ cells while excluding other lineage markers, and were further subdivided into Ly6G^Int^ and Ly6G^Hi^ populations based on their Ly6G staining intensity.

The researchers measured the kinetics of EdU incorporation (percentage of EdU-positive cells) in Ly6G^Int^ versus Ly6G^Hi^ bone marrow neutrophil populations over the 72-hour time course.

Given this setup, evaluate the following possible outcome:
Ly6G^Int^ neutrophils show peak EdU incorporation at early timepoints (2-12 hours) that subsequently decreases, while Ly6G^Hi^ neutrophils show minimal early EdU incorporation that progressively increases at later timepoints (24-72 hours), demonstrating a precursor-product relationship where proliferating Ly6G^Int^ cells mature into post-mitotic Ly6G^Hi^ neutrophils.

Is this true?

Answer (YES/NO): YES